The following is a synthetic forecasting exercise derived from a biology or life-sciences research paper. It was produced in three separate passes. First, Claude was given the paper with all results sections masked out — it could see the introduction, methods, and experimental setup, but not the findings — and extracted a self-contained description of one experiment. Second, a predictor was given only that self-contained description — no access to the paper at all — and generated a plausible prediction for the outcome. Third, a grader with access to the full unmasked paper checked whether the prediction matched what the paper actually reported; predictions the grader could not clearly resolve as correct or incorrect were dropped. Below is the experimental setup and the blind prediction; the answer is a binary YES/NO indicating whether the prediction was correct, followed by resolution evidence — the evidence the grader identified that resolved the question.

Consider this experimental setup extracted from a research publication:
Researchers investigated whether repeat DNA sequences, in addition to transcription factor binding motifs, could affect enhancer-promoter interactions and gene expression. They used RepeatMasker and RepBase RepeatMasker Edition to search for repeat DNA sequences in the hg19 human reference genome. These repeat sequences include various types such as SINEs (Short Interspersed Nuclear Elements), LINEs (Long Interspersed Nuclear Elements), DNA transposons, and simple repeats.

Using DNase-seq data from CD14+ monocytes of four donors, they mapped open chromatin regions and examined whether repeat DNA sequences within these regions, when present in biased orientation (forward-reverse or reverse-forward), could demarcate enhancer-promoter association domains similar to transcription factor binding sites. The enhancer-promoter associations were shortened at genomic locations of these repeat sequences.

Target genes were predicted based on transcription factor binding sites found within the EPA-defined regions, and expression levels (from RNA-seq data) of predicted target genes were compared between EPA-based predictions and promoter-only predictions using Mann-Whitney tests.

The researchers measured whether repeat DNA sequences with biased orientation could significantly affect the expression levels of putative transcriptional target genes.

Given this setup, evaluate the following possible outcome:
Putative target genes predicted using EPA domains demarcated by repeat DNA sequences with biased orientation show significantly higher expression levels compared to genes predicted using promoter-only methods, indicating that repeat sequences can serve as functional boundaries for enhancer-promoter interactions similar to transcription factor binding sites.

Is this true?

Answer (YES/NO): NO